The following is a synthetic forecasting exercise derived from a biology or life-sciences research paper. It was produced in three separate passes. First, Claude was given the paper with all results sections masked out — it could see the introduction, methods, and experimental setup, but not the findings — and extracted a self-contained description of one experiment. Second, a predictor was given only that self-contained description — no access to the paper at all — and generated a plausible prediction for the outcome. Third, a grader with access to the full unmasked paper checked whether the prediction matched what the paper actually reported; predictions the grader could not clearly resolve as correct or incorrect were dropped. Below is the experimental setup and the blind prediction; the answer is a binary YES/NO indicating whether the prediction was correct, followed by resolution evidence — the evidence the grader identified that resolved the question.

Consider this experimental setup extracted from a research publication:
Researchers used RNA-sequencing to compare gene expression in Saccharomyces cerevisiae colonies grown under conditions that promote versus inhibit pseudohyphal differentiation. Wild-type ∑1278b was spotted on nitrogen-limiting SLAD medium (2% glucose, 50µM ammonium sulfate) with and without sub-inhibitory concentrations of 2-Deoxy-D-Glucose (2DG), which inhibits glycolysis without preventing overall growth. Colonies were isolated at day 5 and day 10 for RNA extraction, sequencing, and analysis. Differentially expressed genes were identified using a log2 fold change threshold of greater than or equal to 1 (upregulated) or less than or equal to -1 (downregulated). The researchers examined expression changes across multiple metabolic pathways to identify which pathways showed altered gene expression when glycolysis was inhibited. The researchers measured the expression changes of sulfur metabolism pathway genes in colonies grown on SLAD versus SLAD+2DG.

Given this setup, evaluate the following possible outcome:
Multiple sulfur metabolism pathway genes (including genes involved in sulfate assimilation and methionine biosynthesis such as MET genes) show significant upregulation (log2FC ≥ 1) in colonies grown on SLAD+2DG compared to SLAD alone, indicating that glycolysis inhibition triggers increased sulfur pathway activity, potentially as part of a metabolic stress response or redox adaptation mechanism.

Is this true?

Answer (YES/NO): NO